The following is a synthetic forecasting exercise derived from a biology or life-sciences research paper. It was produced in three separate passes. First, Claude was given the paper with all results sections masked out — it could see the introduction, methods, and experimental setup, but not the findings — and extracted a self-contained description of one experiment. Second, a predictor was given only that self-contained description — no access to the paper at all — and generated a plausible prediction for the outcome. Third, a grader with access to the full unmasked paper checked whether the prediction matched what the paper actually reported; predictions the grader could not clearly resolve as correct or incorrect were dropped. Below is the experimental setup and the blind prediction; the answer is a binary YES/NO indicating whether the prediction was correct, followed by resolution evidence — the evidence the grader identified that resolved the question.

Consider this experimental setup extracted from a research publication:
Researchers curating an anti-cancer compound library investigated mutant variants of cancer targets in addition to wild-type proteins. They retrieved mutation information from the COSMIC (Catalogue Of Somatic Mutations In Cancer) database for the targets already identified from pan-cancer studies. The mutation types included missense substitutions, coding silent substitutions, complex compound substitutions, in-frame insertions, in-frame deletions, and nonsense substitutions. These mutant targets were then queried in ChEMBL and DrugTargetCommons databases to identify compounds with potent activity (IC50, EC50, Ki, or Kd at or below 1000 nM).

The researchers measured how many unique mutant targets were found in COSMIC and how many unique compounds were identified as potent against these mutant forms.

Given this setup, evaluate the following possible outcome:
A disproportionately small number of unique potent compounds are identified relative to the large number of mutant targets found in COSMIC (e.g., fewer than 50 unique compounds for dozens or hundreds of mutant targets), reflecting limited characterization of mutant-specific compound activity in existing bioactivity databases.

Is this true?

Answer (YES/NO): NO